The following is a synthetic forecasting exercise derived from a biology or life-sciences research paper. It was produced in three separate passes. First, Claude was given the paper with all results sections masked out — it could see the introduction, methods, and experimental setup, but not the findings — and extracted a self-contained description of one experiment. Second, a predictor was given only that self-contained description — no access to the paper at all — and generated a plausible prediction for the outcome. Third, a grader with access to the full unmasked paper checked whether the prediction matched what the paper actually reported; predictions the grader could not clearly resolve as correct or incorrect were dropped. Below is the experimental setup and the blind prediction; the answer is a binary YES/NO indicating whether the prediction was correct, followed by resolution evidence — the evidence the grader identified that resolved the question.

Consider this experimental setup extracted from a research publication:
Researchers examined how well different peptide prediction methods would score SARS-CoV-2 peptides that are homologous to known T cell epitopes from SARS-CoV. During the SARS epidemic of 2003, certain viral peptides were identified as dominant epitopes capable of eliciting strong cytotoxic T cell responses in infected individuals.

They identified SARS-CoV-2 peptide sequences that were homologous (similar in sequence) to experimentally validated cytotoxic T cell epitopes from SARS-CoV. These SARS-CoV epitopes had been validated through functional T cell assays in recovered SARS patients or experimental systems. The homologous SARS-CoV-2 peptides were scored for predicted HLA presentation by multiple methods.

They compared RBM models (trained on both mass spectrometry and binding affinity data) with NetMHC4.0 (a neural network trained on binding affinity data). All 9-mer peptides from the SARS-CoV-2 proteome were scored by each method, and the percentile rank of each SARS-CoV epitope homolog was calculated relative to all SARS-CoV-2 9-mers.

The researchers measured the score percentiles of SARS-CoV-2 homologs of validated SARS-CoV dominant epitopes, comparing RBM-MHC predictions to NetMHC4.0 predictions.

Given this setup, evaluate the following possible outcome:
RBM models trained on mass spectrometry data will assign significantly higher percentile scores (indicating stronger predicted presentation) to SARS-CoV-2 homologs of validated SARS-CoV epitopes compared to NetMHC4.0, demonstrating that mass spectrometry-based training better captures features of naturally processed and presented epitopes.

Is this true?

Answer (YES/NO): NO